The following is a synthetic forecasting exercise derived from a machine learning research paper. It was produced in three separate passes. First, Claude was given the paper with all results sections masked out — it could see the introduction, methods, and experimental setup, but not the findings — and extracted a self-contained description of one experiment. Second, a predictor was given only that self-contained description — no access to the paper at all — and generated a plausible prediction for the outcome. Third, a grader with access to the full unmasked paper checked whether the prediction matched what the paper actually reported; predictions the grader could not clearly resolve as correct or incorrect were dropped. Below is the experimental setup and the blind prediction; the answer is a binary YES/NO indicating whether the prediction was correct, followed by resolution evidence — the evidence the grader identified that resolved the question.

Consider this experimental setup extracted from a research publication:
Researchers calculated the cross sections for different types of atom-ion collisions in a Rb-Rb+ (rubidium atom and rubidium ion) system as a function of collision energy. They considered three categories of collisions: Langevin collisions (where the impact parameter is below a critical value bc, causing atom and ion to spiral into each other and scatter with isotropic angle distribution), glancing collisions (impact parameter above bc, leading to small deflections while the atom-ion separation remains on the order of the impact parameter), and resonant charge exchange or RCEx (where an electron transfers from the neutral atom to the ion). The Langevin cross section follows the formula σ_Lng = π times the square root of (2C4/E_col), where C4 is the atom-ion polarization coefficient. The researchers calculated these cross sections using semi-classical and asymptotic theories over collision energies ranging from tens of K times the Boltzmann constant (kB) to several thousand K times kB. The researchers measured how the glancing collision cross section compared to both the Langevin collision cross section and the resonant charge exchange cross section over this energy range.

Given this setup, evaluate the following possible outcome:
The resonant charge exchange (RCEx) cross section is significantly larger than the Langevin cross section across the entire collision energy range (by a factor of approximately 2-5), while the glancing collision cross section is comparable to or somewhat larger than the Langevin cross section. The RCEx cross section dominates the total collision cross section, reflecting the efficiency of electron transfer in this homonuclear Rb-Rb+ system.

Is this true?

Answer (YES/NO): NO